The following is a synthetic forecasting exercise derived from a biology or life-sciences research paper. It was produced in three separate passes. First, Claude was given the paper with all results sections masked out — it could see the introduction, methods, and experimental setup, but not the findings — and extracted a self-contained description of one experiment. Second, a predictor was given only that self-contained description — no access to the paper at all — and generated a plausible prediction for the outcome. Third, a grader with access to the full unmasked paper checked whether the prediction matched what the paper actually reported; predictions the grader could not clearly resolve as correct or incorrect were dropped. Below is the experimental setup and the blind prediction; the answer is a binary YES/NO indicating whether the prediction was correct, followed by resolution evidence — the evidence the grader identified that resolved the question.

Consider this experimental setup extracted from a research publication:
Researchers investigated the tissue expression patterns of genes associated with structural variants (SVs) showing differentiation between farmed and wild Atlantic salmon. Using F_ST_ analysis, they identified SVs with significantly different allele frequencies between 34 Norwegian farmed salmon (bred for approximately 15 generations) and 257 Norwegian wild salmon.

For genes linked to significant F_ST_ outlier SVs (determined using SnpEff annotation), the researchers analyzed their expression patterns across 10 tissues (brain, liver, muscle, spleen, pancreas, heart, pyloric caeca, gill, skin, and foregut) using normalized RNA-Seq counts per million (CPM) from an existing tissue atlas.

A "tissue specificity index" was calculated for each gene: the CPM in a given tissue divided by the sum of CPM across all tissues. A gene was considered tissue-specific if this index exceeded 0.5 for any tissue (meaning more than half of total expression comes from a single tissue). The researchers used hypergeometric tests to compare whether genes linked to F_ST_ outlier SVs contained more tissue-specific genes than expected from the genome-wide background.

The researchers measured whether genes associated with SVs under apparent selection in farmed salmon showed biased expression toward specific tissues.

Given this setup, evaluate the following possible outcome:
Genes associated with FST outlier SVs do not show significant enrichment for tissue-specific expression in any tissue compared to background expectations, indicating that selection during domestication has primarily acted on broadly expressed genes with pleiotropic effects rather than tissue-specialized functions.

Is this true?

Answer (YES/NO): NO